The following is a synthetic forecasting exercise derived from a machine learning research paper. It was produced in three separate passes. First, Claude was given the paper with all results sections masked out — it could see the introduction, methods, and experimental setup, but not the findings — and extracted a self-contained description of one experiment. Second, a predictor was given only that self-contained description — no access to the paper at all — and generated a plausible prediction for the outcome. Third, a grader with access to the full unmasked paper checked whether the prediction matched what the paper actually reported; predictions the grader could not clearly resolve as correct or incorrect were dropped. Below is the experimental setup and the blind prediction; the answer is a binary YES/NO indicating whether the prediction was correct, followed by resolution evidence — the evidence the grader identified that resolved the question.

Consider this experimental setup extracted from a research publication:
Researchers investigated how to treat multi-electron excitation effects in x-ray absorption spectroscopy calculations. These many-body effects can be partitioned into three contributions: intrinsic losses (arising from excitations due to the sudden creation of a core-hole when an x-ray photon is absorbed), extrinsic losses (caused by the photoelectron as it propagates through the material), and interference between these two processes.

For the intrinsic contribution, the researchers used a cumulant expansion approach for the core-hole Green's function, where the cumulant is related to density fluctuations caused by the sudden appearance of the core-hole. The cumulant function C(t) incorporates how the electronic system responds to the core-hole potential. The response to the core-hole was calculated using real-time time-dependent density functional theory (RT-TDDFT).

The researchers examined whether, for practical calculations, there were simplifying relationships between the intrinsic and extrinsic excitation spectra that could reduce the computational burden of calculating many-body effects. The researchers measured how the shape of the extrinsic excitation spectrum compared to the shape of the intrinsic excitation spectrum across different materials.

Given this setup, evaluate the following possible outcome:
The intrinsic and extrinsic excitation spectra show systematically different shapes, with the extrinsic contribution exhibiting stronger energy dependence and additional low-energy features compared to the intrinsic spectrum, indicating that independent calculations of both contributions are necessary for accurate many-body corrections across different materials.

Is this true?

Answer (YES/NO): NO